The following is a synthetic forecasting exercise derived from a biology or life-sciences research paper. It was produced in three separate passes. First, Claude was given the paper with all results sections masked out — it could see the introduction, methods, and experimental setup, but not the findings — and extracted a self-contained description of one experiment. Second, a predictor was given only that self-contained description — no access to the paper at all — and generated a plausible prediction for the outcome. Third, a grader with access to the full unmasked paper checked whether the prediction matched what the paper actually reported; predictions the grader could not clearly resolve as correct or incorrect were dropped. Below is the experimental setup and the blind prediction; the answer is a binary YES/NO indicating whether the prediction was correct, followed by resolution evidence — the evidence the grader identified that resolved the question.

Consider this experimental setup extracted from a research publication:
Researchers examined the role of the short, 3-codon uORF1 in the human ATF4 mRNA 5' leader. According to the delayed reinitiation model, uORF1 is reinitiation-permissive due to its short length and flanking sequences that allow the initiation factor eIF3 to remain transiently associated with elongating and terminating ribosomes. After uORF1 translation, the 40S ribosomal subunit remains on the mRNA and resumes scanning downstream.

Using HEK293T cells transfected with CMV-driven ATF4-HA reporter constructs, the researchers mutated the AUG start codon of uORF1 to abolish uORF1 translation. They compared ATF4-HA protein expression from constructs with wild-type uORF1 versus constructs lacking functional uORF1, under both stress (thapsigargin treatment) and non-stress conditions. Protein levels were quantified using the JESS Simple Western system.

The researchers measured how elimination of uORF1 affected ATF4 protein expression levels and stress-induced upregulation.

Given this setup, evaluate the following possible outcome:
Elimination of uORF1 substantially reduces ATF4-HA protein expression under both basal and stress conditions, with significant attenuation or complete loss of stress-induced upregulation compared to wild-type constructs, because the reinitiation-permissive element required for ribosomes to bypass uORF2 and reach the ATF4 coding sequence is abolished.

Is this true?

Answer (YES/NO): NO